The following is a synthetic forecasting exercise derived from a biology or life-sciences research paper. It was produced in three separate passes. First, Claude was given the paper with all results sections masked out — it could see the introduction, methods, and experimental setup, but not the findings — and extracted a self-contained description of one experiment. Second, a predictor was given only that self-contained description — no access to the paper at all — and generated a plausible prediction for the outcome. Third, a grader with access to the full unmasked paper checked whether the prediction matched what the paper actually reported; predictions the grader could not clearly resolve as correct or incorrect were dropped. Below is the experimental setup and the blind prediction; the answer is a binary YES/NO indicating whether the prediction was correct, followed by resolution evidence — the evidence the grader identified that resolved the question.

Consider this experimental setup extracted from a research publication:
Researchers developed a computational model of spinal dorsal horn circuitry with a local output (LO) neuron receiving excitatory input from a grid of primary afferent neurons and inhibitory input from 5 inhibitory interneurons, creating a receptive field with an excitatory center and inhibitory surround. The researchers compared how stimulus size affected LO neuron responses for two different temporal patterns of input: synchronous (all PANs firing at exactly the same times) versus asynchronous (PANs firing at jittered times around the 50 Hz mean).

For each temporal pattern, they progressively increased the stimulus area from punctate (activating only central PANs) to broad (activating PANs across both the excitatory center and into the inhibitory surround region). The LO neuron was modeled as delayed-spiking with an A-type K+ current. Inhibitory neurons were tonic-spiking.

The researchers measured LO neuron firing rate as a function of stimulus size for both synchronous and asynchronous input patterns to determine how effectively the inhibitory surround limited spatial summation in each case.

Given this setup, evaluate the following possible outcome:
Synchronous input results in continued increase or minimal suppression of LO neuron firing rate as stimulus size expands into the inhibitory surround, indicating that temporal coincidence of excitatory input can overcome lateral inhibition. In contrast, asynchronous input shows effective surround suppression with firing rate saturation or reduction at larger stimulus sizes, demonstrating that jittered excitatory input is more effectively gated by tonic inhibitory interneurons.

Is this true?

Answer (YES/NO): YES